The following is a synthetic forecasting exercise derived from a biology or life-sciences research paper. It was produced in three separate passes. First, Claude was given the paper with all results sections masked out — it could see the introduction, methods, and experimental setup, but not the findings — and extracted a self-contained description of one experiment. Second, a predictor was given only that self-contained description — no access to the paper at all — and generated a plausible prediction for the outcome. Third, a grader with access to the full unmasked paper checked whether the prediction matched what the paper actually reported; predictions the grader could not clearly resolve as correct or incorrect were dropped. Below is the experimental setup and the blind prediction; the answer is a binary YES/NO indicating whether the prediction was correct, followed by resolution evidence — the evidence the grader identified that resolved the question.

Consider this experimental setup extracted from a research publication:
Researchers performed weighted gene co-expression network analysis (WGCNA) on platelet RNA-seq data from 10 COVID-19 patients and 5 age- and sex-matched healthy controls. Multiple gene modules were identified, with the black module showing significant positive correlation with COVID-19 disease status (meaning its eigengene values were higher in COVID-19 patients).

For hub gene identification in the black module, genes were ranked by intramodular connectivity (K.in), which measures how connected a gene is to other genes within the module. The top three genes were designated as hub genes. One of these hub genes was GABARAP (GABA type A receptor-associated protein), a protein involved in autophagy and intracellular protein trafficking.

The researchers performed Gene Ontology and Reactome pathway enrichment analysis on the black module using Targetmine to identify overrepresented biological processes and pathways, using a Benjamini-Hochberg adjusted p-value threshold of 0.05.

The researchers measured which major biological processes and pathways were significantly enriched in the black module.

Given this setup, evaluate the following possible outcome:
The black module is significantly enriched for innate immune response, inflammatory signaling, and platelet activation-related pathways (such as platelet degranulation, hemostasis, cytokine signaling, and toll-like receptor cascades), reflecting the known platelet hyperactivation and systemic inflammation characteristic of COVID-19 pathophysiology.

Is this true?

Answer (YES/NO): NO